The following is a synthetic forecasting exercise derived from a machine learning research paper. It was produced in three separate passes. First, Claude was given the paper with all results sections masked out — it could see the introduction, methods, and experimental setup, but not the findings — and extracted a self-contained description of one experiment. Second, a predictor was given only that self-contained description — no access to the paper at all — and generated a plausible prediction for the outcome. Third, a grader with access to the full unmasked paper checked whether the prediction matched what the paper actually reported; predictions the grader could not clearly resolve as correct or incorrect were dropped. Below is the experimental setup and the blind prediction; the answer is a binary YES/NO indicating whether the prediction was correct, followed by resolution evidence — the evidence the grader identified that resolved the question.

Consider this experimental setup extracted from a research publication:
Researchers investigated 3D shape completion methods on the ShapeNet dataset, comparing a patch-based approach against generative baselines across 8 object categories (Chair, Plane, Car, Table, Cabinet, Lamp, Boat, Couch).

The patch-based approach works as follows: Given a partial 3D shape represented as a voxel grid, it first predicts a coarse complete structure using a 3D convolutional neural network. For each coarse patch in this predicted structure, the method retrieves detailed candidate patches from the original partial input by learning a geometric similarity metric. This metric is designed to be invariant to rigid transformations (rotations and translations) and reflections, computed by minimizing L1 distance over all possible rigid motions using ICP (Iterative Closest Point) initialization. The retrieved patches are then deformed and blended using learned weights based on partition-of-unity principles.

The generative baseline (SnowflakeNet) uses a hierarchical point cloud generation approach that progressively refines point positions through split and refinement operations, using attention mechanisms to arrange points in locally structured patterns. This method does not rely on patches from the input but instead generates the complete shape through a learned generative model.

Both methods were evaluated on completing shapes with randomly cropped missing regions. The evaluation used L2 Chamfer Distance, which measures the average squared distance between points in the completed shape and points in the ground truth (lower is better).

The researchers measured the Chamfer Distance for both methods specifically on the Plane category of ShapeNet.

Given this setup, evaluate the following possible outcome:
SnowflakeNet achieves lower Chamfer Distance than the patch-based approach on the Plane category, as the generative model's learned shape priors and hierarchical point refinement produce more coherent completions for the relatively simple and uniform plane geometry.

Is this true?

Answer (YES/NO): YES